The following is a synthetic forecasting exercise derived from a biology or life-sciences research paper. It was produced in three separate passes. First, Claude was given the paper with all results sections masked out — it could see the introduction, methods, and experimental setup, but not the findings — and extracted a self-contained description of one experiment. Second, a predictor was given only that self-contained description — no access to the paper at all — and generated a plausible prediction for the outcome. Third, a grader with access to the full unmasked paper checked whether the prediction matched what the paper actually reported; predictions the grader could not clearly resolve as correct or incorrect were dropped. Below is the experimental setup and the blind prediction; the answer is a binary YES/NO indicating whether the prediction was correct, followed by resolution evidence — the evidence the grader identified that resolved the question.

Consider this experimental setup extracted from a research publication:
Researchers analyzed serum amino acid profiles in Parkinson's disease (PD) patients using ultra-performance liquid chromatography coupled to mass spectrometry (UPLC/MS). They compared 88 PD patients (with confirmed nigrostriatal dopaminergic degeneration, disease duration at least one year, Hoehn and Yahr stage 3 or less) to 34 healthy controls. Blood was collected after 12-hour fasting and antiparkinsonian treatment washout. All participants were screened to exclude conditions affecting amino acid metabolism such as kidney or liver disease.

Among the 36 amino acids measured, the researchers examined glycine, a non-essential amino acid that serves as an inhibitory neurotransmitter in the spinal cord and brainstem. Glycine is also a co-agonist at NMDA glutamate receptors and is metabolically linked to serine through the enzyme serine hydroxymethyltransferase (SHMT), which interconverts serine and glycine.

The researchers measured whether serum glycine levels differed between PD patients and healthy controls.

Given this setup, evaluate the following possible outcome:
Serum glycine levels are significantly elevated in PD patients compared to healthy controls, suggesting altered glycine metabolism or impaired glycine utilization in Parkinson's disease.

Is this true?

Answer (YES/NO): YES